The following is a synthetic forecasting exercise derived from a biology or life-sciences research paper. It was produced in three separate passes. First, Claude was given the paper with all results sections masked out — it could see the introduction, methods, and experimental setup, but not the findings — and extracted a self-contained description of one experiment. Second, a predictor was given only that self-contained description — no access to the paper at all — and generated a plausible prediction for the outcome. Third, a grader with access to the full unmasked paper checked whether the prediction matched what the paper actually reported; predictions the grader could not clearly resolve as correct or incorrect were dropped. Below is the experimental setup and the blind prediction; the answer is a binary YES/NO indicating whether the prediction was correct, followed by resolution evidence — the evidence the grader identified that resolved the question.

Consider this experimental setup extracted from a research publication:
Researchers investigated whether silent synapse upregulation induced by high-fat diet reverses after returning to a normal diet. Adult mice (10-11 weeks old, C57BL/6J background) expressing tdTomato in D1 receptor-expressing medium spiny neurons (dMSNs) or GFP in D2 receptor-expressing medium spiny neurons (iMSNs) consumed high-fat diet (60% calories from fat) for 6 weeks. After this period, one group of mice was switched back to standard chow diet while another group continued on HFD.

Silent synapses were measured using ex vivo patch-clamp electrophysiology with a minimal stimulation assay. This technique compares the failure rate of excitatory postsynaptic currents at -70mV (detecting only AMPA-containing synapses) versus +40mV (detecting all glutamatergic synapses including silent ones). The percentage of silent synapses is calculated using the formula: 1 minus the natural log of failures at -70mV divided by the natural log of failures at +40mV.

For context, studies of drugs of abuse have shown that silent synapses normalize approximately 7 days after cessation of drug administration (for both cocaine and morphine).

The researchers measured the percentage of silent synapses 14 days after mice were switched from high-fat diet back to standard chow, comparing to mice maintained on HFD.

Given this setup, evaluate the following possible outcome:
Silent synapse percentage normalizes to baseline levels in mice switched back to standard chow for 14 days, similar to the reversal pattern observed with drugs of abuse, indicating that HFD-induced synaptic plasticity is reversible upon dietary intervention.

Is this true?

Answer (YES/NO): NO